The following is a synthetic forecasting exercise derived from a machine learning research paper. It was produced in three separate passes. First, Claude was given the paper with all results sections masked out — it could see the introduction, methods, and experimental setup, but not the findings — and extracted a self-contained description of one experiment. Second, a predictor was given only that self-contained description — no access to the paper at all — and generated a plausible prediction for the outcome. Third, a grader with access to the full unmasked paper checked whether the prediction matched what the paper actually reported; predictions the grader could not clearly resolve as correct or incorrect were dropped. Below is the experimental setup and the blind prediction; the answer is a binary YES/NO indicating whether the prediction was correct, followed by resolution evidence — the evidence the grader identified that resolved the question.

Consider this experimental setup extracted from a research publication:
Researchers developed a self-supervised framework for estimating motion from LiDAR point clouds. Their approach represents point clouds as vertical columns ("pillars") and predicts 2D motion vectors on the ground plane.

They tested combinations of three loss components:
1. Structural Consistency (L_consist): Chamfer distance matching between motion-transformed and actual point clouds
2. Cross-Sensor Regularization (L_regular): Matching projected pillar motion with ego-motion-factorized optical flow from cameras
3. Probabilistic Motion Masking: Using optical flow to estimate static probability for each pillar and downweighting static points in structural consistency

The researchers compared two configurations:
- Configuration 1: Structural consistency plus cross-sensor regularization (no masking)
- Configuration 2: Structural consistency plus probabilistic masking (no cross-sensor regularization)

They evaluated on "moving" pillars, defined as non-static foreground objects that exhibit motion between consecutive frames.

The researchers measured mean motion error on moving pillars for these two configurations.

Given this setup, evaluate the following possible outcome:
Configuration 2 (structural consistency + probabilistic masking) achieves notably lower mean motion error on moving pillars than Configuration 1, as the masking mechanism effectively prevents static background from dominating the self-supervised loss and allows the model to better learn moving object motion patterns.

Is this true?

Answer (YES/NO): NO